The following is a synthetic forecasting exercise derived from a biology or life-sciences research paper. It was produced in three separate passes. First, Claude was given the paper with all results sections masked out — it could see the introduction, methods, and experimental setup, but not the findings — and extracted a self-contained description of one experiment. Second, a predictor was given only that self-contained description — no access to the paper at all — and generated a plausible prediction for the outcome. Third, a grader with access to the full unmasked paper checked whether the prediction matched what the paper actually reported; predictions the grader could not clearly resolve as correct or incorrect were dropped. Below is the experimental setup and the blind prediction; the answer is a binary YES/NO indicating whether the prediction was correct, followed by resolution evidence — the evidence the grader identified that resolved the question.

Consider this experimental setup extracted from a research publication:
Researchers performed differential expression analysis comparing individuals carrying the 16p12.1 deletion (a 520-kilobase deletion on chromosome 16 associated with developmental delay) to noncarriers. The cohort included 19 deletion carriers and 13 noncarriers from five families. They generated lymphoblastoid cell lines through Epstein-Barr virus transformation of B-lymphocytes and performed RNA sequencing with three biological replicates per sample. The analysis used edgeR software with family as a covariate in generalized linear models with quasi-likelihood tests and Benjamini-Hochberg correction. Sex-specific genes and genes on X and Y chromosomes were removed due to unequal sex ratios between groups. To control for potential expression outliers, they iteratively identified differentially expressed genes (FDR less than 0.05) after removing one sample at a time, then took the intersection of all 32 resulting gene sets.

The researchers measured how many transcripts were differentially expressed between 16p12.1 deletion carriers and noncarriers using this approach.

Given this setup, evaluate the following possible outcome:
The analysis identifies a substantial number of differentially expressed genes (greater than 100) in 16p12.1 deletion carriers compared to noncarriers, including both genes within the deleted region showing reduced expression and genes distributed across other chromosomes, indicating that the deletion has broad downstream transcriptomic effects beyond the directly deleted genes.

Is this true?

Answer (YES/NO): YES